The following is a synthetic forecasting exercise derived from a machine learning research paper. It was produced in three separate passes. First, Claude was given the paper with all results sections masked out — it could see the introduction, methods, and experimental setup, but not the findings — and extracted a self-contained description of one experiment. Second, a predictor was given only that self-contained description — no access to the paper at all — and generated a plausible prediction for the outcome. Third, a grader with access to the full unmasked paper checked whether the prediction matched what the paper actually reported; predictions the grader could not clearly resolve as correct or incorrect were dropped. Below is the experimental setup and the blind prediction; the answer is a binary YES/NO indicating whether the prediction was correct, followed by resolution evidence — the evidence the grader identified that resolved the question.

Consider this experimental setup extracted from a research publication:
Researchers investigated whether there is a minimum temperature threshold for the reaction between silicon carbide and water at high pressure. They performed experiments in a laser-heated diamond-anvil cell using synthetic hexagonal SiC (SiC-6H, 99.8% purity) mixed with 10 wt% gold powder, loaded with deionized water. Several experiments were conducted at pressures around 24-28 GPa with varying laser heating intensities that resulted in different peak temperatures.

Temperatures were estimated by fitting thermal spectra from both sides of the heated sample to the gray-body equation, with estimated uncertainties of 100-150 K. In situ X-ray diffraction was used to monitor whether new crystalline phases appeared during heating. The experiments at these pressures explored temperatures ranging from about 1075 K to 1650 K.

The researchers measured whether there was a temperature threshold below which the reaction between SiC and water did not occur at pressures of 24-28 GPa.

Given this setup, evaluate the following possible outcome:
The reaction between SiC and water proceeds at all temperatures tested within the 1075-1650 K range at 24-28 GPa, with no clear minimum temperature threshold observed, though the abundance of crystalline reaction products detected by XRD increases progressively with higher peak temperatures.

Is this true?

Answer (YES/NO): NO